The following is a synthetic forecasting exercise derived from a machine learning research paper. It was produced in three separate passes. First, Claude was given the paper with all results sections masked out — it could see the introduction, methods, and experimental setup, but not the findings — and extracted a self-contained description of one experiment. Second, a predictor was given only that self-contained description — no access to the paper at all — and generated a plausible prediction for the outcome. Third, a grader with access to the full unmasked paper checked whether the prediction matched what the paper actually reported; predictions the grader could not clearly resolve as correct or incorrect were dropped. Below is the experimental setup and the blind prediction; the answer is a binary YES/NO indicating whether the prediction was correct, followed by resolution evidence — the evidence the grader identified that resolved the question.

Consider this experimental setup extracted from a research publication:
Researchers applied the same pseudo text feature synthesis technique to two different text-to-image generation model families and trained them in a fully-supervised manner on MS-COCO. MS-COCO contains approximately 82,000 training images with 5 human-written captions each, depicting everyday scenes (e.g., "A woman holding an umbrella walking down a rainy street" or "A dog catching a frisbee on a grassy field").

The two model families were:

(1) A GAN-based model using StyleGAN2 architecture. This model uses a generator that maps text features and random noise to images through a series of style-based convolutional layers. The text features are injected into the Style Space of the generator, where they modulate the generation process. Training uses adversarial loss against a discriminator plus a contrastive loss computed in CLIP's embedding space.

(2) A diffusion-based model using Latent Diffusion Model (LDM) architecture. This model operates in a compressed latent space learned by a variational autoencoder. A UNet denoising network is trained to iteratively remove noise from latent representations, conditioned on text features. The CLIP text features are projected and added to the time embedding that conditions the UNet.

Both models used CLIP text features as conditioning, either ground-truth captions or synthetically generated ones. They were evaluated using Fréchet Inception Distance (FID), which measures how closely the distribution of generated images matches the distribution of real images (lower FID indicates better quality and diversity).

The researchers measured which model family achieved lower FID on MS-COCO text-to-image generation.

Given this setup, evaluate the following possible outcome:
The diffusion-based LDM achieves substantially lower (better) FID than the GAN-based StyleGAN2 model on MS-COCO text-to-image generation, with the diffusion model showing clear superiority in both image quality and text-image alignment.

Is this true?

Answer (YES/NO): NO